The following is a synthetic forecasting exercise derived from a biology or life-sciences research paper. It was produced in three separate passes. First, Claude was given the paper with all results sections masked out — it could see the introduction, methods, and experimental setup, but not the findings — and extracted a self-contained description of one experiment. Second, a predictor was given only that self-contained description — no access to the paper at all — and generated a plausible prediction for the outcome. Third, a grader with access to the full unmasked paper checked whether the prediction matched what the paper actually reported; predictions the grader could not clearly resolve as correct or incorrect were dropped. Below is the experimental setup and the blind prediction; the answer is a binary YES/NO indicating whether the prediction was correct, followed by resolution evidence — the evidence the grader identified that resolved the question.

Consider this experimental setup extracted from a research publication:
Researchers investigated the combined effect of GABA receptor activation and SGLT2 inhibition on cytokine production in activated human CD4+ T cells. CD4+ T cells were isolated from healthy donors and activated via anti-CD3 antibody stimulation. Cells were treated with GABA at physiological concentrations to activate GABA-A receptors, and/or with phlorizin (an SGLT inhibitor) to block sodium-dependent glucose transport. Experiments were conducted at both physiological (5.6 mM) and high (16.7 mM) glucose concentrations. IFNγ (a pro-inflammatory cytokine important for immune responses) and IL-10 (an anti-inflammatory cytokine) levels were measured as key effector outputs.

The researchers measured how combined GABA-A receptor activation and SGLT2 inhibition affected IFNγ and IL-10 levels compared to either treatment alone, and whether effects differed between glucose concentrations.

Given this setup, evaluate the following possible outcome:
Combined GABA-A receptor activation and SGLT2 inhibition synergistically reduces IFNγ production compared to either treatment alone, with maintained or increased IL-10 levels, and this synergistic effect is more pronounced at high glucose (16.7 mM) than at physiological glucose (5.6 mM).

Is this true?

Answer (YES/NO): NO